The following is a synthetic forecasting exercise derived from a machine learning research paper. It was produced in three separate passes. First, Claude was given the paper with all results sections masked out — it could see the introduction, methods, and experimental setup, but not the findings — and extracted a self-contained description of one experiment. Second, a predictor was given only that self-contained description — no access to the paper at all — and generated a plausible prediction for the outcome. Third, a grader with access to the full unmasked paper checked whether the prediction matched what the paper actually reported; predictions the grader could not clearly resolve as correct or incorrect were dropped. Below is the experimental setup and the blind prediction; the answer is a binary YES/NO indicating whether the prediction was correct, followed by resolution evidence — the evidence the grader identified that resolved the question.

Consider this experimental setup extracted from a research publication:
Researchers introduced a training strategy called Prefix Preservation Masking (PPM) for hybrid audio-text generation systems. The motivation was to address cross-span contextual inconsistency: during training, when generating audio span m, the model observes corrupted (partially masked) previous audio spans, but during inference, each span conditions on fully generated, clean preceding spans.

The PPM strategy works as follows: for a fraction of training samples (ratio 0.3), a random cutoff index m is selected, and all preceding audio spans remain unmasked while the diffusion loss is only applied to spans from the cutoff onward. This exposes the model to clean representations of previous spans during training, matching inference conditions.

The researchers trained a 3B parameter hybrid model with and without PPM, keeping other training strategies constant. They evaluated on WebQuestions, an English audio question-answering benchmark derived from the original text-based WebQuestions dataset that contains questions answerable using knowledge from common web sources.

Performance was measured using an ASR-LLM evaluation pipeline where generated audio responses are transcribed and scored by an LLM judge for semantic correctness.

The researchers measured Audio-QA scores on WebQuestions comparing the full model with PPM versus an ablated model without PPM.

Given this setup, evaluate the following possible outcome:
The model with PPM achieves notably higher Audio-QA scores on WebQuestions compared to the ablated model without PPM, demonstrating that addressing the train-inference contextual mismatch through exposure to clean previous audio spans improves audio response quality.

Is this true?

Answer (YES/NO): YES